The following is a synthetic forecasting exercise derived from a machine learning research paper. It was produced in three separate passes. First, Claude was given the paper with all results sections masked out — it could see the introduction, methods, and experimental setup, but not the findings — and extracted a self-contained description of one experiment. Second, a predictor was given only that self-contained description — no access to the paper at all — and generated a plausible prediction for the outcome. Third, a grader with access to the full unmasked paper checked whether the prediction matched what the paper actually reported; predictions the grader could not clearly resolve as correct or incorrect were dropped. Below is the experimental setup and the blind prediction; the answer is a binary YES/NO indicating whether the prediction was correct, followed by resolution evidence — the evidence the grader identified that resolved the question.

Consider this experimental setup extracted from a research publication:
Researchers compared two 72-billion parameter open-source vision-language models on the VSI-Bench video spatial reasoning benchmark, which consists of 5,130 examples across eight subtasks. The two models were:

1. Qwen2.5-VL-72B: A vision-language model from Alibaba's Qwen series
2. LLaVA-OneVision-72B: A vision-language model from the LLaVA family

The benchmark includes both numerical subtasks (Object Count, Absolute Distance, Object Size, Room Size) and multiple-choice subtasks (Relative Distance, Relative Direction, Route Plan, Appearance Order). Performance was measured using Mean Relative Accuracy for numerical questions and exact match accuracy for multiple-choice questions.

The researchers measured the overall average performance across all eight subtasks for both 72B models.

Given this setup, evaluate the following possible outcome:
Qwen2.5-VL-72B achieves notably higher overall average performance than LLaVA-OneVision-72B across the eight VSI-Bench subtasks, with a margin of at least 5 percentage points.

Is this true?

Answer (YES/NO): NO